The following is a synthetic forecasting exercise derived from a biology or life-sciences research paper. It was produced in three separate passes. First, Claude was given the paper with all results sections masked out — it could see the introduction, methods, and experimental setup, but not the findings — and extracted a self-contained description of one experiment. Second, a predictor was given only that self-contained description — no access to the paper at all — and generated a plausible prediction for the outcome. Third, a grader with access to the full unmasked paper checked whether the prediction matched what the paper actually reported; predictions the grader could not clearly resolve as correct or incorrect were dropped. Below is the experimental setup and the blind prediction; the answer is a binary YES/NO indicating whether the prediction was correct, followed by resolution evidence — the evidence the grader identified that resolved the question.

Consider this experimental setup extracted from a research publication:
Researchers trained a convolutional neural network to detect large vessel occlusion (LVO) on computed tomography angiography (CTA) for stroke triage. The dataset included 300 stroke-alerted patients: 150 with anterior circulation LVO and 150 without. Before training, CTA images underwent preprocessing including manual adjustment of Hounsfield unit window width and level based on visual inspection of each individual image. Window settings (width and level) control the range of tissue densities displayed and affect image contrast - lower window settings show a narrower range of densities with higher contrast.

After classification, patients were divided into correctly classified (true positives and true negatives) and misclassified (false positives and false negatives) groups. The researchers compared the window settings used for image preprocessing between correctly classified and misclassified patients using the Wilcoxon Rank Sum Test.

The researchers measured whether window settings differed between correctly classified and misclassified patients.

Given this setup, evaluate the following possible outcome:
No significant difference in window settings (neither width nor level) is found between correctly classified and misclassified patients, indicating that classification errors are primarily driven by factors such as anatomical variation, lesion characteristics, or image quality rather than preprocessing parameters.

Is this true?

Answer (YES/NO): NO